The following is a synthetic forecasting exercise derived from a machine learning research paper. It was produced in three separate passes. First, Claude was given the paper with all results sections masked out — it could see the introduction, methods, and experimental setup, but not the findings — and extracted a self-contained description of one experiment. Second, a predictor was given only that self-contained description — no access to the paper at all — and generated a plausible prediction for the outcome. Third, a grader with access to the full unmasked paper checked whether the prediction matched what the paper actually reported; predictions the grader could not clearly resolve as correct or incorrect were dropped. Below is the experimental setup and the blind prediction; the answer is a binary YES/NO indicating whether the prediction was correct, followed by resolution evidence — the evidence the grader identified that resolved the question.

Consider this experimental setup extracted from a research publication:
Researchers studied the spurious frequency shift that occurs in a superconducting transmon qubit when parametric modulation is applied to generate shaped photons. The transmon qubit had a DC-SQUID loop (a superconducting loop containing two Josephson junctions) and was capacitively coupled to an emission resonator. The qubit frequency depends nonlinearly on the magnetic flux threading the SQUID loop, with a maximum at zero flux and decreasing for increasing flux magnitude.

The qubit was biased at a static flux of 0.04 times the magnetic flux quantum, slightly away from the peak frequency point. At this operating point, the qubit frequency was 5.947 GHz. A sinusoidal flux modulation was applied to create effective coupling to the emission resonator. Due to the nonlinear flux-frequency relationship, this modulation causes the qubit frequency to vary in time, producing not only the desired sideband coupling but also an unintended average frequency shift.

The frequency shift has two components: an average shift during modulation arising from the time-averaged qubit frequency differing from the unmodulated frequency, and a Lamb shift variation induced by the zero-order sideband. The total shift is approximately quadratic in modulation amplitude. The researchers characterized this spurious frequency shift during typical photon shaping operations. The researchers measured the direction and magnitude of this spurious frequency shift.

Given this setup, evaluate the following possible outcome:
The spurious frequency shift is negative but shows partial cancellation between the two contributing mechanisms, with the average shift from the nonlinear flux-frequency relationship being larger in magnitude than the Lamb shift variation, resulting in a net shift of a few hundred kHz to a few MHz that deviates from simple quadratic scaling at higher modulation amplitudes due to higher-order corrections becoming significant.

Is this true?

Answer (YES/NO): NO